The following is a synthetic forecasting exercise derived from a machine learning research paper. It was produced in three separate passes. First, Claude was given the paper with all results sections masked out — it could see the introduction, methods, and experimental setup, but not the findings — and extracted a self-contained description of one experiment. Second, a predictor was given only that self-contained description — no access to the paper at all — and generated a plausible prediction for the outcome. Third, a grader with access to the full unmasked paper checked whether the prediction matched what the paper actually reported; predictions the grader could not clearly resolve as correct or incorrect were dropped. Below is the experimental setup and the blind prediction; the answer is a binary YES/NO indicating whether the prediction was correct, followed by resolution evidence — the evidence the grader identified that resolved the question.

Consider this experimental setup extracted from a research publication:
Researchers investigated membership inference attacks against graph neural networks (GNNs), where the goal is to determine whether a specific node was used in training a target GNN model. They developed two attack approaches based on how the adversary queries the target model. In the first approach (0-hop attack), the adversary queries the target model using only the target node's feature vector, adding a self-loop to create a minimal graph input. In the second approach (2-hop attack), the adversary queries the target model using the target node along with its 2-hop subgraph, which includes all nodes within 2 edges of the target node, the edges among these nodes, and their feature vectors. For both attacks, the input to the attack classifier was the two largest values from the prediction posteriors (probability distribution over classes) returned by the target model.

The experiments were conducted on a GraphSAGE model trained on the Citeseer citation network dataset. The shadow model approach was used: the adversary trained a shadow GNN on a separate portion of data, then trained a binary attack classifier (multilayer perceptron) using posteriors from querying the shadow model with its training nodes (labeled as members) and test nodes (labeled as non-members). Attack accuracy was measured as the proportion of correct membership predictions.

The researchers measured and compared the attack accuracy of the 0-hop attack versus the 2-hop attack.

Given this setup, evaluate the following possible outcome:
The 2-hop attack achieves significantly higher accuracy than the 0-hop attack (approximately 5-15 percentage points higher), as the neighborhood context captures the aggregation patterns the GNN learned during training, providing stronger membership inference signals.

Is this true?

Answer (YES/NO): NO